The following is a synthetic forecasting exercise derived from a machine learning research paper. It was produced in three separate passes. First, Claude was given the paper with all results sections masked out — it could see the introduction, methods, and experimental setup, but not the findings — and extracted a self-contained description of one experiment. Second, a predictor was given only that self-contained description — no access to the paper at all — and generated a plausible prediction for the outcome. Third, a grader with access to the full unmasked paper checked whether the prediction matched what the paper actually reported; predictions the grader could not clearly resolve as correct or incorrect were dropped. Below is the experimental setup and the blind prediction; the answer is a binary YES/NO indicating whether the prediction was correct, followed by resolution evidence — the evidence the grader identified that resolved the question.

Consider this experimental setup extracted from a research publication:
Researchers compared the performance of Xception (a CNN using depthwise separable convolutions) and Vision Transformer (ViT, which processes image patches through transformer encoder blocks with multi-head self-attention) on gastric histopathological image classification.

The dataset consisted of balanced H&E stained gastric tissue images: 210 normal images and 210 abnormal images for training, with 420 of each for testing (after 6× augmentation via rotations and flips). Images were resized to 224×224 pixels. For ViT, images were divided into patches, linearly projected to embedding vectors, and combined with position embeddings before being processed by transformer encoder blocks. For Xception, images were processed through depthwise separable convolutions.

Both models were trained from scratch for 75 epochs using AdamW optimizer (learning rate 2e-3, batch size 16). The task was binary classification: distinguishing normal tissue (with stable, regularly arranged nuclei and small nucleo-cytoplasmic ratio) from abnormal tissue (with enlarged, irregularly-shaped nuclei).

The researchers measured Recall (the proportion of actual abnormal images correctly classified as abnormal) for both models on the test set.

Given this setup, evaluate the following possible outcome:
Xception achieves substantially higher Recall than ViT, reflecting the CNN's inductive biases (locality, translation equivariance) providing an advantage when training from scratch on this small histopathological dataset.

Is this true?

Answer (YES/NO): YES